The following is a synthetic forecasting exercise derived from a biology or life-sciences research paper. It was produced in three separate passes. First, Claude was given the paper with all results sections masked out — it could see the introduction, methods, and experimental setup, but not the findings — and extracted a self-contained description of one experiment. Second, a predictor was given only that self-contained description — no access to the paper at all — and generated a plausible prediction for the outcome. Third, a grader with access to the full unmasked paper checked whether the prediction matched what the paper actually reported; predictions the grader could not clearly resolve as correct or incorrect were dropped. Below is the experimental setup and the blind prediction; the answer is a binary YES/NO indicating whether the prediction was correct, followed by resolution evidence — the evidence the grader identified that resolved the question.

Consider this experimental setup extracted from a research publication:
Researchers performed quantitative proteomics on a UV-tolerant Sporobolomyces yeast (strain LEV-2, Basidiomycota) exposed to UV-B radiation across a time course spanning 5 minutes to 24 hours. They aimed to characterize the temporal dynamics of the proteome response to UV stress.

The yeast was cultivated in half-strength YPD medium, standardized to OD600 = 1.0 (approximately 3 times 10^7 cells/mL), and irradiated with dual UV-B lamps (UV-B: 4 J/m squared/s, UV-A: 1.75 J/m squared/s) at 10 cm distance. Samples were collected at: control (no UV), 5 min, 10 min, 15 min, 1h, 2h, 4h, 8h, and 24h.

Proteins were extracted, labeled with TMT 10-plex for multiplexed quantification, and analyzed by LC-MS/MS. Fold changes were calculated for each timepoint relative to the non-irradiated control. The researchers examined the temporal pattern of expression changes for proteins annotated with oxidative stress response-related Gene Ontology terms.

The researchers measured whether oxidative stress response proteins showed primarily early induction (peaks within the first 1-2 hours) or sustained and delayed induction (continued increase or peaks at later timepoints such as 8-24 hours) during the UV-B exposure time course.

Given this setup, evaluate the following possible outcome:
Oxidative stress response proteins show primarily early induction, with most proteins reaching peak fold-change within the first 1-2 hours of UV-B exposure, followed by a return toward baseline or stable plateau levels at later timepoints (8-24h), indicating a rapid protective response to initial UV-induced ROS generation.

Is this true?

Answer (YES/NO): NO